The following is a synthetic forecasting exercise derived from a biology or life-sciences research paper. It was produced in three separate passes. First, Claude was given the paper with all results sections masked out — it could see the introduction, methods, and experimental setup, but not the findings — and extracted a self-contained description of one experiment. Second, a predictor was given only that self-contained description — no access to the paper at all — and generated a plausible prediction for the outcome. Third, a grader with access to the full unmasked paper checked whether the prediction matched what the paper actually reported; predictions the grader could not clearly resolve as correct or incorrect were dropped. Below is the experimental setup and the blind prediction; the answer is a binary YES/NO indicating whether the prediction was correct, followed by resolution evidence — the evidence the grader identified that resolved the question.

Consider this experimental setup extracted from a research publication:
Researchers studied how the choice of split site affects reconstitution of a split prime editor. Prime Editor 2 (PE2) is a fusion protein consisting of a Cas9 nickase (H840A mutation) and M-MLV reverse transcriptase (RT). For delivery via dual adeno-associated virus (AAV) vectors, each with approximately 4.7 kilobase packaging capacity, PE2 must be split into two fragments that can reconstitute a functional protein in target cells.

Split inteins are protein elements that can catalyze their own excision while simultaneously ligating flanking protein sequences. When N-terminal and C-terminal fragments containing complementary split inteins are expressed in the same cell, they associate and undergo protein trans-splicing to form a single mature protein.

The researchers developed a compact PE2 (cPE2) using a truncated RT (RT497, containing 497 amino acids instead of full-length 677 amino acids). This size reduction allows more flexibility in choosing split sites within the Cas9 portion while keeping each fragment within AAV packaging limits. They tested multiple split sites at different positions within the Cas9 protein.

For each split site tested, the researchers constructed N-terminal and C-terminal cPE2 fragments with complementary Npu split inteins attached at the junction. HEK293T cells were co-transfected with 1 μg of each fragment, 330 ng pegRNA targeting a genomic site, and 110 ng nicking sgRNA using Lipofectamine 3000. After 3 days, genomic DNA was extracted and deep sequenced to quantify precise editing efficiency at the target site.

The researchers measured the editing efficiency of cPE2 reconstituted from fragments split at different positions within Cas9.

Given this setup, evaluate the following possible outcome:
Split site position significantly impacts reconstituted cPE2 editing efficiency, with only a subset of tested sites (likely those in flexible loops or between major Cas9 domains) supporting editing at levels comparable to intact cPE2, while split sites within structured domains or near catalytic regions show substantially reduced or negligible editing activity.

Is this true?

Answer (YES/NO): YES